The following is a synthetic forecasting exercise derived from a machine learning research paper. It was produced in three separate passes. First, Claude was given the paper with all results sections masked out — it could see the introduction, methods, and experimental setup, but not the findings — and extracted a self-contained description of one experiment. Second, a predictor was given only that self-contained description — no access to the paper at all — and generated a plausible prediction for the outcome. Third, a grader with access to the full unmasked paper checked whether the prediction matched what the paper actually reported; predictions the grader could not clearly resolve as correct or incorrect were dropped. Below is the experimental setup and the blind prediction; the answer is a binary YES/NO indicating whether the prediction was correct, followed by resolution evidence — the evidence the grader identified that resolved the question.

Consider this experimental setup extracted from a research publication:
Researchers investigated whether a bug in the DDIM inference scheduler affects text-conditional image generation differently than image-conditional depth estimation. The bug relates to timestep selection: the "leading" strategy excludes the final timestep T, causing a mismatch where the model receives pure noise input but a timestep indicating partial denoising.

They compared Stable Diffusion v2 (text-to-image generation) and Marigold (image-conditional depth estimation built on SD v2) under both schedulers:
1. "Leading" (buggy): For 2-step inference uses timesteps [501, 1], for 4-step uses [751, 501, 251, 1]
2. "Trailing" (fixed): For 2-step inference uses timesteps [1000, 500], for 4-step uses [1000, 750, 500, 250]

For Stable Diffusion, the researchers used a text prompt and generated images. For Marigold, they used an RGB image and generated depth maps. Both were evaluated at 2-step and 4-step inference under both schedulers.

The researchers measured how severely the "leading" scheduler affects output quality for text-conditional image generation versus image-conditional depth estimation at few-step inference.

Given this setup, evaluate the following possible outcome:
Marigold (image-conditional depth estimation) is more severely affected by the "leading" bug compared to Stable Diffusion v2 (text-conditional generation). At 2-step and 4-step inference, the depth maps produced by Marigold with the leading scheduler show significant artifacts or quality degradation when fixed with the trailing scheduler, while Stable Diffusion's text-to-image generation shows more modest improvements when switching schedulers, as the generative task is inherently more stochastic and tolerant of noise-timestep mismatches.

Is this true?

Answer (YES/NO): YES